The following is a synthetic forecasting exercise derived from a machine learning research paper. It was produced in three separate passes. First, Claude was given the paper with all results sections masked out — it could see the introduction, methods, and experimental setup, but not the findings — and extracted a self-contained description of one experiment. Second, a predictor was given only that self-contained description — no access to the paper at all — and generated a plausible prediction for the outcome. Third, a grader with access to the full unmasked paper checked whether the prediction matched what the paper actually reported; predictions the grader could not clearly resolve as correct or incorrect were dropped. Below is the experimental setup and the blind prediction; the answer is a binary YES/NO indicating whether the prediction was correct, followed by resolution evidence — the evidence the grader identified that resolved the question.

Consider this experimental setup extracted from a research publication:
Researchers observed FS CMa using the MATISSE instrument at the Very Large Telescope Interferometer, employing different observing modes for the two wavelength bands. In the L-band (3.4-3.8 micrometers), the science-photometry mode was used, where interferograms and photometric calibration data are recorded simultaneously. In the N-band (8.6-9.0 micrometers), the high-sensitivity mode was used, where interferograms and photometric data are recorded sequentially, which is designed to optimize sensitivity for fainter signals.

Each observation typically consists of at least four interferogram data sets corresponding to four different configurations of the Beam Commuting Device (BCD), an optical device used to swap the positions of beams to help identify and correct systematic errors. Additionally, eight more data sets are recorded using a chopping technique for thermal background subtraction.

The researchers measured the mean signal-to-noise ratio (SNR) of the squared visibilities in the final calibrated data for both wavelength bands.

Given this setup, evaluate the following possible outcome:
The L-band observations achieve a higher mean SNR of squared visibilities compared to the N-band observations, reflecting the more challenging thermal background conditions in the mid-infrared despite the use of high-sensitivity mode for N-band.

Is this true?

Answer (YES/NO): YES